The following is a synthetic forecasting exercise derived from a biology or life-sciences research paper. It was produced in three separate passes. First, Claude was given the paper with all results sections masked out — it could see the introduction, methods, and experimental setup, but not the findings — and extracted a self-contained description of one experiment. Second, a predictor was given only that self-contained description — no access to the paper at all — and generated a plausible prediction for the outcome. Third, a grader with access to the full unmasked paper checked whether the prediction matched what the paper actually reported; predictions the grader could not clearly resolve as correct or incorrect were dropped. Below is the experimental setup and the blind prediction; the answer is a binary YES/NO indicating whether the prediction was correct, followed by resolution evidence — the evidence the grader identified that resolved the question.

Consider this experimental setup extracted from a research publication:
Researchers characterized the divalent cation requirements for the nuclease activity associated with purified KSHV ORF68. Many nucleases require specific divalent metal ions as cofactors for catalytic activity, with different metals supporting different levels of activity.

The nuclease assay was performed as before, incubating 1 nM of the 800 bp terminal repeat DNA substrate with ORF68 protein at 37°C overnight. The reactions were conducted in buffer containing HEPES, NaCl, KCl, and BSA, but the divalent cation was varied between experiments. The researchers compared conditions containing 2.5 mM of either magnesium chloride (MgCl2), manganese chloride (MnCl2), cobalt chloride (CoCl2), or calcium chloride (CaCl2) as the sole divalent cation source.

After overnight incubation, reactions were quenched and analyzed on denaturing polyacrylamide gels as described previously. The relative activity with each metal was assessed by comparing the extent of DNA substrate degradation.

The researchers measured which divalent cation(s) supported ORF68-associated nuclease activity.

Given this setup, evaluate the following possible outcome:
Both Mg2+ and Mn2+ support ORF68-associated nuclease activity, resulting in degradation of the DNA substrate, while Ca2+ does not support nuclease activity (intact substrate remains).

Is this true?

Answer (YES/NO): YES